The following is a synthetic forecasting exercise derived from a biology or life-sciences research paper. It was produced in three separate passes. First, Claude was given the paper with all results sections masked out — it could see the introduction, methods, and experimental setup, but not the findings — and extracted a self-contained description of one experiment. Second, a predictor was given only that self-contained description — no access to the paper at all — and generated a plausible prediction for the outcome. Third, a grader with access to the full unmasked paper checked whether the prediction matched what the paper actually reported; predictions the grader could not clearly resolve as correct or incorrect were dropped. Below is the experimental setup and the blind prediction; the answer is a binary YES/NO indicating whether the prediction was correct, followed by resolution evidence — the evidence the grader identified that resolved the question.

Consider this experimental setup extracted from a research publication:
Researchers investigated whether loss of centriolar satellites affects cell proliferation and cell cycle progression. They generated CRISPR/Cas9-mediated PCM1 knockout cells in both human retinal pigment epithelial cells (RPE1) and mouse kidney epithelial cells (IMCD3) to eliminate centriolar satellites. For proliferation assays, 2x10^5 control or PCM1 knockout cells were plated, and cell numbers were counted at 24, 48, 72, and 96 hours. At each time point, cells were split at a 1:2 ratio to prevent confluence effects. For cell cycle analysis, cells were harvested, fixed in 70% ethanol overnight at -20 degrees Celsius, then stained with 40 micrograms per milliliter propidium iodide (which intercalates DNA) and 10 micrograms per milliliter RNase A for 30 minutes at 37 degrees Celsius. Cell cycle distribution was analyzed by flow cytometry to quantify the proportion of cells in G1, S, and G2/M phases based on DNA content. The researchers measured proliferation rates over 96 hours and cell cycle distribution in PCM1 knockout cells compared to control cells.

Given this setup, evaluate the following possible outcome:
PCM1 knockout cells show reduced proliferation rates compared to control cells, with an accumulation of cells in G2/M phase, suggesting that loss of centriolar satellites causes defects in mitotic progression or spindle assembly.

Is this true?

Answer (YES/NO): NO